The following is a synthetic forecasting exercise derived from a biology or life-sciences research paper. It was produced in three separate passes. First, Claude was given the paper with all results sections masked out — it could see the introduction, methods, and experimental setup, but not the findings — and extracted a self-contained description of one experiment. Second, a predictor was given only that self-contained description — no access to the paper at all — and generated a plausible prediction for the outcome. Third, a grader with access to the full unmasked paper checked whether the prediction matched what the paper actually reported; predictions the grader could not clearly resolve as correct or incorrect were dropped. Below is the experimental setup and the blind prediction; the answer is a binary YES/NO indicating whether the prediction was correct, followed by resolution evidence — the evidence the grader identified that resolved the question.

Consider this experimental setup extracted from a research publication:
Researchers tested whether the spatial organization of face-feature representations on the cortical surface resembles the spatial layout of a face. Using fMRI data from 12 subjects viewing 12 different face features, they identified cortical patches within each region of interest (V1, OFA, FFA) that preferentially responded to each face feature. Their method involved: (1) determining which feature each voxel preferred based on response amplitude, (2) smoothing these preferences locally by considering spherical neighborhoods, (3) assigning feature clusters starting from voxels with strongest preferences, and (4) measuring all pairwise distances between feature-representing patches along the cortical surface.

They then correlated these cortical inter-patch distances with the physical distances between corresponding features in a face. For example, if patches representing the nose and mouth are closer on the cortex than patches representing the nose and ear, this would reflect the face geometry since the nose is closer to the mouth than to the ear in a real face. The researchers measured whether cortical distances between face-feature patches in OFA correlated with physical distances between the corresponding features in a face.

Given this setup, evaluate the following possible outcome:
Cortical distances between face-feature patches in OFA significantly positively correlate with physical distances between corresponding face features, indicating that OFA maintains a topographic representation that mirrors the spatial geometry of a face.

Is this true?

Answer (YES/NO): YES